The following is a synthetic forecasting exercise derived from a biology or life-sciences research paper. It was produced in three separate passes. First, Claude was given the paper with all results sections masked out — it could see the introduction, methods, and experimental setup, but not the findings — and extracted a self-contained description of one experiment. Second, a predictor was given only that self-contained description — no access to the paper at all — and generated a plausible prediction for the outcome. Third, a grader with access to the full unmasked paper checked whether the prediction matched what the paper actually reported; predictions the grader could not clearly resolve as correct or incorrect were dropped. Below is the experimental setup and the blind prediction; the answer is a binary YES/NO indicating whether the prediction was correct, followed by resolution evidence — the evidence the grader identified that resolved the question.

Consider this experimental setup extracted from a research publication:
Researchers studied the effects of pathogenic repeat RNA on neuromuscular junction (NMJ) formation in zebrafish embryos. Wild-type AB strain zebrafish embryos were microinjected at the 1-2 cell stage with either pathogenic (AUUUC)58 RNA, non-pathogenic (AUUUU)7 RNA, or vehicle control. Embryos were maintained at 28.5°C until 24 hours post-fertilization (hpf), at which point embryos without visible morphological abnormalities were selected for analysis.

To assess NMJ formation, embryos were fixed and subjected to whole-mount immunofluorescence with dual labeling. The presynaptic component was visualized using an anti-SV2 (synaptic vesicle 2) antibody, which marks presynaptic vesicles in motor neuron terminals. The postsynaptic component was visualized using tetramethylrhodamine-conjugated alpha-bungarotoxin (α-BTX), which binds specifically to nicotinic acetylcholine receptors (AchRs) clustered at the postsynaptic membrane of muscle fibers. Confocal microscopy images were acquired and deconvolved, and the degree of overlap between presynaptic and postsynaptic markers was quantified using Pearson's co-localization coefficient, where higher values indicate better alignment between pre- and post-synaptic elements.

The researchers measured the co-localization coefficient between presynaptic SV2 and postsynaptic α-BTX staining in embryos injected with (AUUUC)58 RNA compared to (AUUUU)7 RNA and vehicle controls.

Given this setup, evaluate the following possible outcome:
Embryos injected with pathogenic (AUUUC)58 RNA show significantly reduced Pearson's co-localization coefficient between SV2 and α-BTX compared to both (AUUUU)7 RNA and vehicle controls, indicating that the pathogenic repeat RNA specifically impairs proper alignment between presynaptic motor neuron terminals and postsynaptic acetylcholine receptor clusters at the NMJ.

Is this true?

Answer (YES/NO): NO